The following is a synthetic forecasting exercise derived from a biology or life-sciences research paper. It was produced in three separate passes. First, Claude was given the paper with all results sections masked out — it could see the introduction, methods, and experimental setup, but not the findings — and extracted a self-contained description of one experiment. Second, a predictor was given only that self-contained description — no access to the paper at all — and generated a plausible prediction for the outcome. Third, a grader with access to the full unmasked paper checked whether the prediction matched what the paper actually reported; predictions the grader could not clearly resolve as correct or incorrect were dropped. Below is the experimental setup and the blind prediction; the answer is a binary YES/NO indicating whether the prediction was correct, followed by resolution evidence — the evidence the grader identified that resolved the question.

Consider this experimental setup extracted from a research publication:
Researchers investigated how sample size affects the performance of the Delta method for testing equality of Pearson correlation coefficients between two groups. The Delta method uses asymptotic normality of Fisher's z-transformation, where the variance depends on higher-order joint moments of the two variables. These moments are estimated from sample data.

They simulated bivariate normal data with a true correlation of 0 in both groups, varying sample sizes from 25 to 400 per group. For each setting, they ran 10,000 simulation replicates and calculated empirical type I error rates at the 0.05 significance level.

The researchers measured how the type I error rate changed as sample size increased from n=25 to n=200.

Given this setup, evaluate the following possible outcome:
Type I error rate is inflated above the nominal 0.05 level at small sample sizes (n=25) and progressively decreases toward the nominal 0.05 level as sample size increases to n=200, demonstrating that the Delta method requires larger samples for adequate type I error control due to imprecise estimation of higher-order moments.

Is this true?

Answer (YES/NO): YES